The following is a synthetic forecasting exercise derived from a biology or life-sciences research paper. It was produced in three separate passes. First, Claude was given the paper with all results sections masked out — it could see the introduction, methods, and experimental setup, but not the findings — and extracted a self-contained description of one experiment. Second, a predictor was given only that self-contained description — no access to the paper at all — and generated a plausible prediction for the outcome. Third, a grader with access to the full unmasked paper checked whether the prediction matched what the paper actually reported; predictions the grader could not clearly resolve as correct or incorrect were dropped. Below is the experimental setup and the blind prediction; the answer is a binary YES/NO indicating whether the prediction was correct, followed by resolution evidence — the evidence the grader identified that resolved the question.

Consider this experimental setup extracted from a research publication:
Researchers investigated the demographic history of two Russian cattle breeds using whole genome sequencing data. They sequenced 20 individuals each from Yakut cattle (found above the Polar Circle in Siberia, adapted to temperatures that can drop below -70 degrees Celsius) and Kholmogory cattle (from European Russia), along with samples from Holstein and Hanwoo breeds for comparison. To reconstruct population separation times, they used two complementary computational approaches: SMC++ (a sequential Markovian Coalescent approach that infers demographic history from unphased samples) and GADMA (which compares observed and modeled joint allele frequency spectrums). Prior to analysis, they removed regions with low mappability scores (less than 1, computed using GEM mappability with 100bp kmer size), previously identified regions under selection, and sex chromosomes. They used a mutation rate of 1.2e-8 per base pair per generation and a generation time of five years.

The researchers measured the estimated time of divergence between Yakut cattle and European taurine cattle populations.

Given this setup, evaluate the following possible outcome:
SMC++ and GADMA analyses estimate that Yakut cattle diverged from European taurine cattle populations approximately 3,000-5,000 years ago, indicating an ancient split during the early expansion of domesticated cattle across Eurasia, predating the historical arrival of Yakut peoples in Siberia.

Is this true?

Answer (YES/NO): YES